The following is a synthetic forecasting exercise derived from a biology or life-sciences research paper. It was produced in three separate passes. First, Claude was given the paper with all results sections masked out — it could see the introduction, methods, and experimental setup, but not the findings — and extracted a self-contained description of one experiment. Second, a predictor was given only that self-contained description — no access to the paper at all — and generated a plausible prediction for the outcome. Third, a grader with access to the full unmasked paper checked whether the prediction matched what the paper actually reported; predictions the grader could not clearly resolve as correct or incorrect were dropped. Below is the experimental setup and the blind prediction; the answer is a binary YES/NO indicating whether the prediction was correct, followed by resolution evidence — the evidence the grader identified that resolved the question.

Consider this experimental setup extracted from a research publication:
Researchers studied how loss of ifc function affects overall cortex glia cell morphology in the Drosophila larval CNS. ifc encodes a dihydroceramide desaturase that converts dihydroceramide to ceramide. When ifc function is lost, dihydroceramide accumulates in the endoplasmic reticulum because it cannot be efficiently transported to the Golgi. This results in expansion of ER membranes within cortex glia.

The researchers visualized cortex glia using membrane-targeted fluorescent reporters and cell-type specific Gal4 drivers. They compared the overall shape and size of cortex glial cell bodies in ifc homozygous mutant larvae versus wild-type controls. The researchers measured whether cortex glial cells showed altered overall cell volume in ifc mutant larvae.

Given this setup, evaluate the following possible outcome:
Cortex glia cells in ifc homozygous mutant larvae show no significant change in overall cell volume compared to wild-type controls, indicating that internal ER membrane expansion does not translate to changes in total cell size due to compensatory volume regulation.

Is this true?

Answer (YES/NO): NO